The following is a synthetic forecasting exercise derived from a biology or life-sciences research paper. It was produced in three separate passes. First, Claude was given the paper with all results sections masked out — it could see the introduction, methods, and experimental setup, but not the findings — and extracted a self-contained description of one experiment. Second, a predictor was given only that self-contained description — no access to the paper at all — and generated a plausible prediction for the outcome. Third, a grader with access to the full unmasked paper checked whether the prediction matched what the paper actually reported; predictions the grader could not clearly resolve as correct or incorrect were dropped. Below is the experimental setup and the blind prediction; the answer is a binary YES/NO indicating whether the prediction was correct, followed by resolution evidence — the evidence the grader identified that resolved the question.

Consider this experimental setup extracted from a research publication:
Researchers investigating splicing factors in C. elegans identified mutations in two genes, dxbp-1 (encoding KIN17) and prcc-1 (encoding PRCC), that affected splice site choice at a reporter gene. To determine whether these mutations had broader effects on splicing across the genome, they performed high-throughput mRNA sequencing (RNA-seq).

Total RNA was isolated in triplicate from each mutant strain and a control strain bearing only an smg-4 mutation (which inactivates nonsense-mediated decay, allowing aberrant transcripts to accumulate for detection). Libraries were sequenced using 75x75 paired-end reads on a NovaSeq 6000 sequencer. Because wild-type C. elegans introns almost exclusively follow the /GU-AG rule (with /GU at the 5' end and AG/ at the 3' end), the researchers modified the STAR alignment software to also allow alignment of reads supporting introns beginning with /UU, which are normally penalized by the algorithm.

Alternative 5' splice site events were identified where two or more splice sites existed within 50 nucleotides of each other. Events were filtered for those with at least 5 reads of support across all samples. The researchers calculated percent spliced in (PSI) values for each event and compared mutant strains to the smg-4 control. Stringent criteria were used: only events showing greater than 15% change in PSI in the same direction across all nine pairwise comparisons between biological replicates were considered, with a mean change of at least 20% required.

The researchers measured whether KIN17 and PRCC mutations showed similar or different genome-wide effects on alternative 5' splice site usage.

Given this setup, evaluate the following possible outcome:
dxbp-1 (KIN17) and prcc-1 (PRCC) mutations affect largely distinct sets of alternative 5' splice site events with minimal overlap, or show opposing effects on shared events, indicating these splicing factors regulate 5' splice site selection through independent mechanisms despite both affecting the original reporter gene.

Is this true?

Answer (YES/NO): NO